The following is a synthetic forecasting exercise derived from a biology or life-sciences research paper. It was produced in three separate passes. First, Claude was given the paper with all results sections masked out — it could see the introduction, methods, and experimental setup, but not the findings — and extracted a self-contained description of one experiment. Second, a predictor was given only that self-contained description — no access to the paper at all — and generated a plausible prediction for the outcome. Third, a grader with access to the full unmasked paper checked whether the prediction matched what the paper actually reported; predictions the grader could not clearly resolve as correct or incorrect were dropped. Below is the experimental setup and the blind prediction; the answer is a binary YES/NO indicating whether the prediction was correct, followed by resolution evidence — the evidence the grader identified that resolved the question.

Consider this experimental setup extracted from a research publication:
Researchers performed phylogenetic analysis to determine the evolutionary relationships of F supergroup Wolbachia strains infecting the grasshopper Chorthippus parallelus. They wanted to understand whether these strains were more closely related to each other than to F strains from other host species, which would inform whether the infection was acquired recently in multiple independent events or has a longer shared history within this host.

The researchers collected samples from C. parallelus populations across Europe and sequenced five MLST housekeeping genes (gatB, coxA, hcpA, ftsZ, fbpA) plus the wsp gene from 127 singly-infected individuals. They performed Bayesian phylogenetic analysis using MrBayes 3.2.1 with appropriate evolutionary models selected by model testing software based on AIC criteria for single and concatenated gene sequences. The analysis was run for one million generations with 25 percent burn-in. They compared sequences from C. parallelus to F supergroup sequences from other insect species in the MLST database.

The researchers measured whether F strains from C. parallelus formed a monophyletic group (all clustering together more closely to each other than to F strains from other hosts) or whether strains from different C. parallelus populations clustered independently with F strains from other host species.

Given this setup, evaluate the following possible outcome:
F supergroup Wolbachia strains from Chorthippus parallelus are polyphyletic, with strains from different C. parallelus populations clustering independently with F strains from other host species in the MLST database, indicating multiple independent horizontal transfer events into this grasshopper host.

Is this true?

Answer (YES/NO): NO